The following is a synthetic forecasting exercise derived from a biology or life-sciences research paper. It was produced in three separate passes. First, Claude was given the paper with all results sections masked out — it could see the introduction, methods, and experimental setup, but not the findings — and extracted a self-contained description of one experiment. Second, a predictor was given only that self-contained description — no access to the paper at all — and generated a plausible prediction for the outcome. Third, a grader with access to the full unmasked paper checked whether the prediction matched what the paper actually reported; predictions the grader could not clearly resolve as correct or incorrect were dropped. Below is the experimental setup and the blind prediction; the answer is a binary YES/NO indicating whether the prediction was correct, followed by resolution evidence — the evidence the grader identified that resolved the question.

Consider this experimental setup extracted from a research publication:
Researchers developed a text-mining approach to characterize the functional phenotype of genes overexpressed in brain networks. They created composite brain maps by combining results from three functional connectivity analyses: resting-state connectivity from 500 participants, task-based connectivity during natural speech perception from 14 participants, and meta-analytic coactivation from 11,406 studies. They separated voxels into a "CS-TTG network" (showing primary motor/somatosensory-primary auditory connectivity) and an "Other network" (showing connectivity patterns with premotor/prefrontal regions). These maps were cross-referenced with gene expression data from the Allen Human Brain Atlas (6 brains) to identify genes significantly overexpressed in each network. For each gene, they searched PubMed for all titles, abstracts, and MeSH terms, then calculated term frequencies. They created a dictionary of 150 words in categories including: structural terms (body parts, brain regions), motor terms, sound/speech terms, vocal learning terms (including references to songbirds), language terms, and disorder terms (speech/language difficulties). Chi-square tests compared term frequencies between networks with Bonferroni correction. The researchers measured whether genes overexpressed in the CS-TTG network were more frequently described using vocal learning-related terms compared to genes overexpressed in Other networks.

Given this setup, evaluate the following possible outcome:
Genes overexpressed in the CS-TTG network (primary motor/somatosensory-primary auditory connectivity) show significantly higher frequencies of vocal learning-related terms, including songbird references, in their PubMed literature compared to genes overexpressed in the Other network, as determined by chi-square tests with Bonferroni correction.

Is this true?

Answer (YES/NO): YES